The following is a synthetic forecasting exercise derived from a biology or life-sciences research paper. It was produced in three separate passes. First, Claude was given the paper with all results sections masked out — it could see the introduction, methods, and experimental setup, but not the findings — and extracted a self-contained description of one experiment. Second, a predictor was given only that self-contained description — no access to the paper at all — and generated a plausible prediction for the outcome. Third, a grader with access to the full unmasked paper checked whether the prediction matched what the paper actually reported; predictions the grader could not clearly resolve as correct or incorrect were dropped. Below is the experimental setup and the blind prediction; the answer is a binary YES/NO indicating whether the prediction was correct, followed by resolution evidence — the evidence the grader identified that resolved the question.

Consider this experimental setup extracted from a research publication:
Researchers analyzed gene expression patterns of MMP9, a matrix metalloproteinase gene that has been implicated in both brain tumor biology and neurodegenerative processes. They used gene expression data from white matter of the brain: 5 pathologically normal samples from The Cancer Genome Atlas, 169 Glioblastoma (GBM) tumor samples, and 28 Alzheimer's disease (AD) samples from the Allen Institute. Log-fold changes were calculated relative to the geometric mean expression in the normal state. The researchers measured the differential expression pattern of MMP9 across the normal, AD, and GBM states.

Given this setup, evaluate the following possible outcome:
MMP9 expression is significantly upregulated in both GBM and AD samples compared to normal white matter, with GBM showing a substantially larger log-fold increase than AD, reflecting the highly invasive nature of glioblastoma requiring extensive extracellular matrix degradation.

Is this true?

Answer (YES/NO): NO